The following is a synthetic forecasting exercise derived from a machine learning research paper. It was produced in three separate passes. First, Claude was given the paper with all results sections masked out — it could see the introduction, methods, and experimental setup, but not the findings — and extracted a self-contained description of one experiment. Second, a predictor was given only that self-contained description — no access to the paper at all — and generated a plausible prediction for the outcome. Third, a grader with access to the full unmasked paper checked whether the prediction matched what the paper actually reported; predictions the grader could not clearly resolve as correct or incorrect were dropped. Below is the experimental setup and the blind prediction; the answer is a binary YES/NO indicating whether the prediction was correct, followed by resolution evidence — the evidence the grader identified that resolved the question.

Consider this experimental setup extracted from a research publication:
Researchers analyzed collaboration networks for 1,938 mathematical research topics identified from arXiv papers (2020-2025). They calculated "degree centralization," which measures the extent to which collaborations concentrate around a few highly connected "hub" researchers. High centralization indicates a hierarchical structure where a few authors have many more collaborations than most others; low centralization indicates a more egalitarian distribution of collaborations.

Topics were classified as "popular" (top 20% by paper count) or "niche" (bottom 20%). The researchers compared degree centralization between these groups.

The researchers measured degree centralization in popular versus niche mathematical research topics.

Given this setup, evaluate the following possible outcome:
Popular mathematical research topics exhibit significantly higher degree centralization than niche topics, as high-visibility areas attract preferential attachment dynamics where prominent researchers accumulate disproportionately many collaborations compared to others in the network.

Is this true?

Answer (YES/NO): NO